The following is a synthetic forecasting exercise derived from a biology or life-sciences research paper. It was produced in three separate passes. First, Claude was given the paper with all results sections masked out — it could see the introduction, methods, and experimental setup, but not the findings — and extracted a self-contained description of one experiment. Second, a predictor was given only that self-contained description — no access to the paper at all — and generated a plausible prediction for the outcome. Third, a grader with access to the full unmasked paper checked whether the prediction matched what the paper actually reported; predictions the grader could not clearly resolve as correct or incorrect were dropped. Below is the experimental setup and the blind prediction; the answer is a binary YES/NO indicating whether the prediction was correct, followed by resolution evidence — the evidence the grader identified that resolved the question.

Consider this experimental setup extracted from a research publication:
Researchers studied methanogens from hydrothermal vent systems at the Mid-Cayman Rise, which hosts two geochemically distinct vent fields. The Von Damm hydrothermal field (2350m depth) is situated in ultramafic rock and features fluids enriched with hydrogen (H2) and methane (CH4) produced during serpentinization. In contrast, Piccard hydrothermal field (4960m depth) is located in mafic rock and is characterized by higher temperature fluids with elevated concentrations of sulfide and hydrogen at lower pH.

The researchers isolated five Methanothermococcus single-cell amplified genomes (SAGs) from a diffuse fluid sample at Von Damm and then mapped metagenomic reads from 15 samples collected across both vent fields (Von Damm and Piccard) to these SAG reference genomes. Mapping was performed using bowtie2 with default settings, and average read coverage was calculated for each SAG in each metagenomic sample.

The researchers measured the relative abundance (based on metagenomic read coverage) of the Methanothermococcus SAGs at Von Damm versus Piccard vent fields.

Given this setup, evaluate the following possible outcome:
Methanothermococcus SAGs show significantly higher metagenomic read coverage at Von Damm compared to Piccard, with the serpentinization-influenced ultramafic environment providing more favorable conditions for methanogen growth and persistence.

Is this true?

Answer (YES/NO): YES